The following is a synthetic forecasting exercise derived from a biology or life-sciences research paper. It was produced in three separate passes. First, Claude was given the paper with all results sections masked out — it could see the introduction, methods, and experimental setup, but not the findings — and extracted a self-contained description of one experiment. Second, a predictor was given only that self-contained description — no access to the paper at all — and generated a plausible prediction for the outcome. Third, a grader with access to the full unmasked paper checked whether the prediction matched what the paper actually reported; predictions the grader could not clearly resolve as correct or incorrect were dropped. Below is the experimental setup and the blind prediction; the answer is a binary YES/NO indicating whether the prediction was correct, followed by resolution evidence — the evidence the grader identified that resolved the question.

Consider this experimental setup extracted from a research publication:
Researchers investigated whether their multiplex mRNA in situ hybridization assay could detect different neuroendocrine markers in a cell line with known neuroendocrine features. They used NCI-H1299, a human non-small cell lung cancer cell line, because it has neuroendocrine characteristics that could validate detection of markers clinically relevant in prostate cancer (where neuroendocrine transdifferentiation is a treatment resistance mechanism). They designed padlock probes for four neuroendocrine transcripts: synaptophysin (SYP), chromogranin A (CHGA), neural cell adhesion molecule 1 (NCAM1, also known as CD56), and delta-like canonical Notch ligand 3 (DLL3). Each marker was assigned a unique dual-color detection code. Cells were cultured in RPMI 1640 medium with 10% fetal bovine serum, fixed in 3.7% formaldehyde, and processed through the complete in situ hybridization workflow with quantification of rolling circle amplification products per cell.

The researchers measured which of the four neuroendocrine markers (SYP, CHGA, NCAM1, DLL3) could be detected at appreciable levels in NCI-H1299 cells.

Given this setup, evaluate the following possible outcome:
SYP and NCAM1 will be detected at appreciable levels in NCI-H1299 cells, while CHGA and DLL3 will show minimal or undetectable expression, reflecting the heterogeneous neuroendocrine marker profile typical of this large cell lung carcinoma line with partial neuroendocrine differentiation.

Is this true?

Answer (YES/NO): NO